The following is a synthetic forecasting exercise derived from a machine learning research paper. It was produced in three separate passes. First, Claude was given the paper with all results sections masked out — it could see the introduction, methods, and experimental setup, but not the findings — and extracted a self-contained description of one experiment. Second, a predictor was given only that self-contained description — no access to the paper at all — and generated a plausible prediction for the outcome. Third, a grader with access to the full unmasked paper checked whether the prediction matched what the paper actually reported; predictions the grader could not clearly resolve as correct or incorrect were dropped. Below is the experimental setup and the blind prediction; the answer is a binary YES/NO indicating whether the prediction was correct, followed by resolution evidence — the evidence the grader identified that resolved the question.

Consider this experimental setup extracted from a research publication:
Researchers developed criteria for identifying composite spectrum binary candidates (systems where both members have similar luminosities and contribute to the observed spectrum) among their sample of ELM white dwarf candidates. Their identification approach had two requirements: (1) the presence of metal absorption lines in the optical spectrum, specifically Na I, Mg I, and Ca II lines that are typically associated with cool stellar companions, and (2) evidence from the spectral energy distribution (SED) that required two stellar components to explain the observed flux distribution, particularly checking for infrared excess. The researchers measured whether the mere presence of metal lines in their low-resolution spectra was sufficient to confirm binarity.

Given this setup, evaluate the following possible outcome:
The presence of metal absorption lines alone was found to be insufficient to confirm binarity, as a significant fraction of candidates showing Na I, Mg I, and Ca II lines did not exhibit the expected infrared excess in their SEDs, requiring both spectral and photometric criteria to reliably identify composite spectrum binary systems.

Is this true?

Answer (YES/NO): NO